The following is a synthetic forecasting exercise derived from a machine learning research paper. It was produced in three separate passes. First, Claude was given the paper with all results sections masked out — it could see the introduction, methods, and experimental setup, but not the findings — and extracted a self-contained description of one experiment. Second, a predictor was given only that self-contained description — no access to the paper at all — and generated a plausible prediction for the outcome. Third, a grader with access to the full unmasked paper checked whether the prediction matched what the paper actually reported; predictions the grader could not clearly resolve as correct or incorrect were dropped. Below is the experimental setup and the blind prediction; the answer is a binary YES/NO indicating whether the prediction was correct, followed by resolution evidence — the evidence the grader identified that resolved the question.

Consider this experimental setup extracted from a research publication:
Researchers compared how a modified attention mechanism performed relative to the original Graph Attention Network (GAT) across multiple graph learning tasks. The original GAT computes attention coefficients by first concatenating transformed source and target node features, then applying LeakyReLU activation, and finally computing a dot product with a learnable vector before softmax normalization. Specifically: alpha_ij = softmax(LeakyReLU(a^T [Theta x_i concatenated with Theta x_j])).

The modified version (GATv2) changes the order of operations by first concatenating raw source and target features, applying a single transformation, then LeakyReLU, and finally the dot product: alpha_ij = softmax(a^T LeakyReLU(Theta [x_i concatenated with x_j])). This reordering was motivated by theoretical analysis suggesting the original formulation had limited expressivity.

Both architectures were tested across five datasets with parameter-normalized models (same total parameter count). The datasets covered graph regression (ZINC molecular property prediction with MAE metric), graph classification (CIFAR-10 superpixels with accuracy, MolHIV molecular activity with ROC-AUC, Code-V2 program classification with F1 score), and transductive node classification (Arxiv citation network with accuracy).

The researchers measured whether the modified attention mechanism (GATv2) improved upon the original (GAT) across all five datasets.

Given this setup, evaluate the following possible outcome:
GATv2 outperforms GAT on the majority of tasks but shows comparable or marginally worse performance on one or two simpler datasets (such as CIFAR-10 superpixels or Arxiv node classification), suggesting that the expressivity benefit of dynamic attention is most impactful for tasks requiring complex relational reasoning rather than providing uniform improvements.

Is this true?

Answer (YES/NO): NO